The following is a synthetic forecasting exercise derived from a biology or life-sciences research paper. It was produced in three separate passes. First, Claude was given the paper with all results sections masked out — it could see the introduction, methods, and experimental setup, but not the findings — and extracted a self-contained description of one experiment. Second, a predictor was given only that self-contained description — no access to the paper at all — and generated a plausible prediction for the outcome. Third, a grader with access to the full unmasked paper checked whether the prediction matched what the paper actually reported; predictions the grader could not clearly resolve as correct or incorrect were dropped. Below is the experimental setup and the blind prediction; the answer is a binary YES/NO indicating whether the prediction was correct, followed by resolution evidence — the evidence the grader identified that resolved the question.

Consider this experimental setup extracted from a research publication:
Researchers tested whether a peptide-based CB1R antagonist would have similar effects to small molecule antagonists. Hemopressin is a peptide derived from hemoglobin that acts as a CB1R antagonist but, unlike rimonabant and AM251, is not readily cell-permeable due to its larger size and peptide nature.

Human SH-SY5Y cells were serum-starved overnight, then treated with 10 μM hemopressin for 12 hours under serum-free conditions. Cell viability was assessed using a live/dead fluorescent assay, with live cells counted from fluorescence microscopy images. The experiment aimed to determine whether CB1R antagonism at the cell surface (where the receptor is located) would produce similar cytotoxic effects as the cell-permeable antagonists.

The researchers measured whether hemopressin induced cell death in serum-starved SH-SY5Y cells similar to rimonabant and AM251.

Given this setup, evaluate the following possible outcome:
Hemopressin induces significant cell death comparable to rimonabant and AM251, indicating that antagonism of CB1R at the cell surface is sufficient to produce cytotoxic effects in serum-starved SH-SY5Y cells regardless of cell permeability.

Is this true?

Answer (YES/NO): NO